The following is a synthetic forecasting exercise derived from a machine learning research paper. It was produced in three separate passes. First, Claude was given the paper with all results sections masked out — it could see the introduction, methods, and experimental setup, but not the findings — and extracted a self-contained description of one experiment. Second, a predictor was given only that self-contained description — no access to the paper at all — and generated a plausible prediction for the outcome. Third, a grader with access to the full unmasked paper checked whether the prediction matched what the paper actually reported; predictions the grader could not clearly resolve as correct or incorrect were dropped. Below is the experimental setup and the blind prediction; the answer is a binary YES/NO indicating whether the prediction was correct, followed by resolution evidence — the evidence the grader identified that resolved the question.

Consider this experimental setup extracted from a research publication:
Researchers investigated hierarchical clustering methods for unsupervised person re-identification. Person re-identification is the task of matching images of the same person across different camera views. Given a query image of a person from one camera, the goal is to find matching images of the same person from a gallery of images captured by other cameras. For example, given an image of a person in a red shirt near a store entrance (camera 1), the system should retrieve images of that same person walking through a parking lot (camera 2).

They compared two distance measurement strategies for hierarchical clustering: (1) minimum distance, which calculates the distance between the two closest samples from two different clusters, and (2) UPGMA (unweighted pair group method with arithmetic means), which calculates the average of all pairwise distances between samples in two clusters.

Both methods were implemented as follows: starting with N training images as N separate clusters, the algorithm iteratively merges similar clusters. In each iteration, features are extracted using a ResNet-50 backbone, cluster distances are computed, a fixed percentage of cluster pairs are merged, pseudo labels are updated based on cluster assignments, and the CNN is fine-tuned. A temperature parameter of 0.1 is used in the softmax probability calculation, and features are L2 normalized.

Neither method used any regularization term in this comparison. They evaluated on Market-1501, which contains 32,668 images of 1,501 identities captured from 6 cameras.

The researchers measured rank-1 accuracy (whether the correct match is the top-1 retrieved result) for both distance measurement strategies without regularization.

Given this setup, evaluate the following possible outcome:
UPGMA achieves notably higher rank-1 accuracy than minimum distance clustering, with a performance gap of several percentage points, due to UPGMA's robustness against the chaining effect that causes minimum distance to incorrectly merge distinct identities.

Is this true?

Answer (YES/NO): YES